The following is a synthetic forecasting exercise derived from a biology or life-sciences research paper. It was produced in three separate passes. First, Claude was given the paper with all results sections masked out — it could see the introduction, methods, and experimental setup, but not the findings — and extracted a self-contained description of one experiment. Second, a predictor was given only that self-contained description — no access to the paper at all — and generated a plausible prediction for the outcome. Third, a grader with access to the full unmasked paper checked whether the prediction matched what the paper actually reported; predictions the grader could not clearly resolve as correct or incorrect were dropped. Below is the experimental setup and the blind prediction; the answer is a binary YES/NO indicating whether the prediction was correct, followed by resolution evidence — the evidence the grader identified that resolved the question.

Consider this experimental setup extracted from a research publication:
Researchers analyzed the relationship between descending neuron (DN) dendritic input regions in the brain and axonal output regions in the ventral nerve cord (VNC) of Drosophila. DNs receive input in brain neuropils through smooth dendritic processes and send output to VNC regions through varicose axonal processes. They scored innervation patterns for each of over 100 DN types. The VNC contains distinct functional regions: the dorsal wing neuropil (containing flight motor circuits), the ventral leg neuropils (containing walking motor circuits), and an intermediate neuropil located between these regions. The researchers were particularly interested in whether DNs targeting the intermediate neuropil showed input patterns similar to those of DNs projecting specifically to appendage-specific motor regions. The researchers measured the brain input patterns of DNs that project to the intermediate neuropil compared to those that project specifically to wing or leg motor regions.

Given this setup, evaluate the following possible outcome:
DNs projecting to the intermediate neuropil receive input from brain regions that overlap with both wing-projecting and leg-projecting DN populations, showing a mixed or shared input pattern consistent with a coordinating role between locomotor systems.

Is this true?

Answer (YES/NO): NO